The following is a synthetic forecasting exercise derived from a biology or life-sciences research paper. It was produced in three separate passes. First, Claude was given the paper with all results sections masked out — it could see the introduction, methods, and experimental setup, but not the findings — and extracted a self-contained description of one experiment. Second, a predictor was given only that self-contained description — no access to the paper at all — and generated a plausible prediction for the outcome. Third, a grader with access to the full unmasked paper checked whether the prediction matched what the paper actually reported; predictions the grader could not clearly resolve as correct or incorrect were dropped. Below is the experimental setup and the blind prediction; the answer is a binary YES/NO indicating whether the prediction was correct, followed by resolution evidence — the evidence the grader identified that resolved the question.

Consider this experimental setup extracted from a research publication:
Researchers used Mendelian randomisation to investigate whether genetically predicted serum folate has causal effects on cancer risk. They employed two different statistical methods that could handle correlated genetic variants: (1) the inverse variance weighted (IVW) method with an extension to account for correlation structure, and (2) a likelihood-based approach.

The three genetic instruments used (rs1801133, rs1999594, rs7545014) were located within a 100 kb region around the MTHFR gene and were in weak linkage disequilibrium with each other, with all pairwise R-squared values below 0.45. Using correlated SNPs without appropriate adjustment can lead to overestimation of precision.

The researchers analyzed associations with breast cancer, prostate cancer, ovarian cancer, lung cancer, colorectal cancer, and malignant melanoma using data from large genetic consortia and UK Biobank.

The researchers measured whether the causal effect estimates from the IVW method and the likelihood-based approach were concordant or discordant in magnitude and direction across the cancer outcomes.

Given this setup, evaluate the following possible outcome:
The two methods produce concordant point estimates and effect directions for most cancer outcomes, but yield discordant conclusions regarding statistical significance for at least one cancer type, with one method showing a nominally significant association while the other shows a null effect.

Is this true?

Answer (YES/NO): NO